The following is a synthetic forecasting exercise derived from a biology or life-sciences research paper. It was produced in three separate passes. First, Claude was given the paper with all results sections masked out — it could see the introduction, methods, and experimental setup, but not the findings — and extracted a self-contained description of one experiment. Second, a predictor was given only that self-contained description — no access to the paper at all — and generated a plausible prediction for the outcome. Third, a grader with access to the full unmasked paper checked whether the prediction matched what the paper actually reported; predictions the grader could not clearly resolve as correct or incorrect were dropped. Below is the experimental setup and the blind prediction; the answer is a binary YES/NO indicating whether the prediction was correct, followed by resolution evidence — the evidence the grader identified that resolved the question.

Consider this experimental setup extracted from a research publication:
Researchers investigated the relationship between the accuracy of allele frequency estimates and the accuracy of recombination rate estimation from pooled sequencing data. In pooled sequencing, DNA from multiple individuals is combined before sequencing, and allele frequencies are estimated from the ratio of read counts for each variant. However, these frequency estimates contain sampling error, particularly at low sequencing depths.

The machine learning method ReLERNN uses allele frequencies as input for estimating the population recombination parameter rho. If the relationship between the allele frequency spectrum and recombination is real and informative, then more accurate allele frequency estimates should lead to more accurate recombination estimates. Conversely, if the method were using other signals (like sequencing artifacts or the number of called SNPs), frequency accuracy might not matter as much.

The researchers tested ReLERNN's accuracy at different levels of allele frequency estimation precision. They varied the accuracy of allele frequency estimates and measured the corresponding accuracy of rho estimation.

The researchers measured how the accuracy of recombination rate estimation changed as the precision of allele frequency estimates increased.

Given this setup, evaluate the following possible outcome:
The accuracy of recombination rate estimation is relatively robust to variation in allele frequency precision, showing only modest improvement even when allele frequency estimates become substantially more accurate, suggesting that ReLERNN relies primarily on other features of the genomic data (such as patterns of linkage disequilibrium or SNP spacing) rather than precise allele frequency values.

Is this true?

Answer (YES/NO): NO